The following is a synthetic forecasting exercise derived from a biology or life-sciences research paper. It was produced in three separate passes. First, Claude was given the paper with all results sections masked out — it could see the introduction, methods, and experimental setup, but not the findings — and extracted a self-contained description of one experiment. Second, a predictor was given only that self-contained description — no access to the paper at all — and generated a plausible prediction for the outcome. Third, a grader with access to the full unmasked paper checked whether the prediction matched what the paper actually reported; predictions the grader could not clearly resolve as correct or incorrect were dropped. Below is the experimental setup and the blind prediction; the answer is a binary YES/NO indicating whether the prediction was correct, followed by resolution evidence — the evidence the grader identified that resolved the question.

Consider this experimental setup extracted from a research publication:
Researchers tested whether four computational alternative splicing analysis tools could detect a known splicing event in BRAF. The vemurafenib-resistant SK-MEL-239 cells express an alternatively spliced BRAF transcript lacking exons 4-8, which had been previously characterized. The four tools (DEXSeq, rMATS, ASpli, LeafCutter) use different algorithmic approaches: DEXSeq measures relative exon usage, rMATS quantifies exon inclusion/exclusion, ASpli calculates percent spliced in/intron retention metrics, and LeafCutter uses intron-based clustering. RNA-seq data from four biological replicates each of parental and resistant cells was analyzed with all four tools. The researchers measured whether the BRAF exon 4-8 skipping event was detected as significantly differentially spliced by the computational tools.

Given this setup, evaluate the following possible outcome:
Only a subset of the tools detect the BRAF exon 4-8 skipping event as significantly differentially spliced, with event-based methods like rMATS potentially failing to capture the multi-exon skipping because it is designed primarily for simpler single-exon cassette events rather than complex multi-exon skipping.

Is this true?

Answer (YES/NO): YES